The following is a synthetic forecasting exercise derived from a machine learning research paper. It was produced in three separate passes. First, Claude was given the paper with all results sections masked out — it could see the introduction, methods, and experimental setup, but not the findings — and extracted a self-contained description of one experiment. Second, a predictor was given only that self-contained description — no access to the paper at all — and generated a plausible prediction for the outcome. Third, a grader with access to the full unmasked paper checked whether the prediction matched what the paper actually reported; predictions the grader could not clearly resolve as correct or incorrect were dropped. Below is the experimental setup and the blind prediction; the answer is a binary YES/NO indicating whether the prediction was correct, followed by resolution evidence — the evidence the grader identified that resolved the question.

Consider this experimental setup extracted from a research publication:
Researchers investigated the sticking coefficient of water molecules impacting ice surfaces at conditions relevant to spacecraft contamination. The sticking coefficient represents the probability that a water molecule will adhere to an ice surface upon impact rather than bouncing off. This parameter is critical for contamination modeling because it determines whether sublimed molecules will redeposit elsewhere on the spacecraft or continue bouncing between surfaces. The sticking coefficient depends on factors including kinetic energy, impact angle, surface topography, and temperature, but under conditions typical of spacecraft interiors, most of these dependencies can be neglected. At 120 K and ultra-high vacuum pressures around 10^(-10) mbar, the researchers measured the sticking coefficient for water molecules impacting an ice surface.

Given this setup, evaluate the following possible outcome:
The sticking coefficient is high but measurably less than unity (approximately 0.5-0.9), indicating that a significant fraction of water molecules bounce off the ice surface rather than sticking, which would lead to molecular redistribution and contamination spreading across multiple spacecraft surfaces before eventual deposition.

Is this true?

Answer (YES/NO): NO